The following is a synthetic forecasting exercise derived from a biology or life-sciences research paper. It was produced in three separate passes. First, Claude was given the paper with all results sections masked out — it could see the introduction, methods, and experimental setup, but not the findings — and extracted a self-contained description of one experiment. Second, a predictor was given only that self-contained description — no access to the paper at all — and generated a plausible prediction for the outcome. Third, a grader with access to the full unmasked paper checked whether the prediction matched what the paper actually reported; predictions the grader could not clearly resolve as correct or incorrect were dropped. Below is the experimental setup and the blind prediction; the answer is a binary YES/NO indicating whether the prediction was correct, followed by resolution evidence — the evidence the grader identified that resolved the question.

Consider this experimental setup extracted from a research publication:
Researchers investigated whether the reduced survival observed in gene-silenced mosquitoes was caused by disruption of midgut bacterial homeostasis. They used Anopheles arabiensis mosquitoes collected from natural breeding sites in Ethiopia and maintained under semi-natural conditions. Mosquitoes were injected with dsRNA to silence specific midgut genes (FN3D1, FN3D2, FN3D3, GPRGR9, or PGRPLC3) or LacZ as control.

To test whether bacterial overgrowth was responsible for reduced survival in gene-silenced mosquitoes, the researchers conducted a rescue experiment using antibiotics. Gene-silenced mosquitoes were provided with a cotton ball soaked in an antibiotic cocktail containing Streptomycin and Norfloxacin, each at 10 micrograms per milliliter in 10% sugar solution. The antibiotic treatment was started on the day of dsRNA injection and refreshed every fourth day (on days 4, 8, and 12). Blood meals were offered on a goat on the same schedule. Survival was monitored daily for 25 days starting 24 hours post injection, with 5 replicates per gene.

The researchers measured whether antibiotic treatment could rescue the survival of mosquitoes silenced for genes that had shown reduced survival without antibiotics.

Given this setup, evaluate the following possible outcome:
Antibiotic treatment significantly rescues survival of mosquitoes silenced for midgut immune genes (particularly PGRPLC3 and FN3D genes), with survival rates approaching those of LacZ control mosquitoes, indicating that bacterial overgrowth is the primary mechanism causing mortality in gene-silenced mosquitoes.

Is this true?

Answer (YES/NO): NO